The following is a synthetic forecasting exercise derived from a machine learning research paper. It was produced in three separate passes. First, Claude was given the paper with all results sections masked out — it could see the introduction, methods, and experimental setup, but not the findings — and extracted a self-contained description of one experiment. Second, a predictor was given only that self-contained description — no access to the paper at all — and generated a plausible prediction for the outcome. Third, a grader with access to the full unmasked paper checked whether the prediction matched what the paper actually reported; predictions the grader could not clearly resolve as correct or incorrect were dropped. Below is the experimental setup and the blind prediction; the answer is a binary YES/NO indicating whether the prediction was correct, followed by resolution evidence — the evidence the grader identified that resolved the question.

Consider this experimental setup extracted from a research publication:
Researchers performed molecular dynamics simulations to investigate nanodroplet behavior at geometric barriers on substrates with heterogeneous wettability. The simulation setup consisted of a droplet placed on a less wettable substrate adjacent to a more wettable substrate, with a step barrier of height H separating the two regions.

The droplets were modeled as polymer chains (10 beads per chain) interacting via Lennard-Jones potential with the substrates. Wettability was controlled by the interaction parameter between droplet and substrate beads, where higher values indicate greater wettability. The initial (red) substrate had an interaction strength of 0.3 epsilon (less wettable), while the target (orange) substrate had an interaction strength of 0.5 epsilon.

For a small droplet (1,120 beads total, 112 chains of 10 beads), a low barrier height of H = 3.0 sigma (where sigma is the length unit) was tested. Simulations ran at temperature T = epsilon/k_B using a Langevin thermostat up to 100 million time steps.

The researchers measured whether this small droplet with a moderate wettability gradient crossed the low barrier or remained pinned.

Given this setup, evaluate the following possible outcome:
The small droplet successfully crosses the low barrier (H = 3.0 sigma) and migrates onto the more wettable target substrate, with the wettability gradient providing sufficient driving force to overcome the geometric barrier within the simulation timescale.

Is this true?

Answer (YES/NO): YES